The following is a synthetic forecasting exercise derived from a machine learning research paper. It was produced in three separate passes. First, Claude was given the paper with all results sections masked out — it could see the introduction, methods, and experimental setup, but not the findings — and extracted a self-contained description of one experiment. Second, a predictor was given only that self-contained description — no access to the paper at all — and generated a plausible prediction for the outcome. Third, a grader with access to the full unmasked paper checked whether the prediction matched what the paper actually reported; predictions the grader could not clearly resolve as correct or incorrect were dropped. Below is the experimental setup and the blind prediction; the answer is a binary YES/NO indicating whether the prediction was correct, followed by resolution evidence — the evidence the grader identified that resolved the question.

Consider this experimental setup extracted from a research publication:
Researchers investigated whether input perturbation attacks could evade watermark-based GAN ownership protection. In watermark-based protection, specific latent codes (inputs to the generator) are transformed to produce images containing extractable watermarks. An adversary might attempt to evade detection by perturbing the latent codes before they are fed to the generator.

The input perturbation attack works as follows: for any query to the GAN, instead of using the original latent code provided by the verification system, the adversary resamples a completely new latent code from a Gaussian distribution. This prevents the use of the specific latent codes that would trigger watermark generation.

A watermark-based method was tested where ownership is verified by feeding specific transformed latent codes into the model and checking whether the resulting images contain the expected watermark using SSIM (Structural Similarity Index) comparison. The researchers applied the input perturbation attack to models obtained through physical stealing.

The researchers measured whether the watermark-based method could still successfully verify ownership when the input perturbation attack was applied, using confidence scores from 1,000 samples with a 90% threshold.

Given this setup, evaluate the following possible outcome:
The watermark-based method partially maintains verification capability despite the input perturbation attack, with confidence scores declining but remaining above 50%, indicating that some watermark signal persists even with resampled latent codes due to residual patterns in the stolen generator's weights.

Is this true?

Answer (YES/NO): NO